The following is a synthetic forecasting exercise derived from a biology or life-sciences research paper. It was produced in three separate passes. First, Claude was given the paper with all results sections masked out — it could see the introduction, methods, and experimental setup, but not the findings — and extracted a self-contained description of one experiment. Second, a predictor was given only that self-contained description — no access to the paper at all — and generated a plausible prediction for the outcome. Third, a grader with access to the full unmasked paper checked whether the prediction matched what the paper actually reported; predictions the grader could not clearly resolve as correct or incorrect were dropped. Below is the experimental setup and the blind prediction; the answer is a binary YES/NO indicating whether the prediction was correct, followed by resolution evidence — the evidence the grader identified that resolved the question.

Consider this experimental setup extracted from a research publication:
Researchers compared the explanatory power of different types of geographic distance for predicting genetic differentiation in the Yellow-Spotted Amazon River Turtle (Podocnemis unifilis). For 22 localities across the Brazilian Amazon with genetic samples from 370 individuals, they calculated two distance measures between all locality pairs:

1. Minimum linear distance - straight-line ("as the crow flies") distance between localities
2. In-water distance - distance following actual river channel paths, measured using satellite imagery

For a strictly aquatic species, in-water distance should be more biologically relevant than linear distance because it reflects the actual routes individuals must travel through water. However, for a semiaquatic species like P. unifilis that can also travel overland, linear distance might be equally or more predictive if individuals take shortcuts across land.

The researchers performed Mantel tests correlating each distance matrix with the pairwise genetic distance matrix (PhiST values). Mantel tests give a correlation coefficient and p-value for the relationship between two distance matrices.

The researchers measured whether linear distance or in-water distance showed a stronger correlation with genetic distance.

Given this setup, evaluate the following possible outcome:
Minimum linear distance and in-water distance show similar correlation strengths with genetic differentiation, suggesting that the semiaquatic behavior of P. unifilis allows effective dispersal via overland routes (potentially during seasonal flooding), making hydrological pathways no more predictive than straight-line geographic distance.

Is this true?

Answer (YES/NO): NO